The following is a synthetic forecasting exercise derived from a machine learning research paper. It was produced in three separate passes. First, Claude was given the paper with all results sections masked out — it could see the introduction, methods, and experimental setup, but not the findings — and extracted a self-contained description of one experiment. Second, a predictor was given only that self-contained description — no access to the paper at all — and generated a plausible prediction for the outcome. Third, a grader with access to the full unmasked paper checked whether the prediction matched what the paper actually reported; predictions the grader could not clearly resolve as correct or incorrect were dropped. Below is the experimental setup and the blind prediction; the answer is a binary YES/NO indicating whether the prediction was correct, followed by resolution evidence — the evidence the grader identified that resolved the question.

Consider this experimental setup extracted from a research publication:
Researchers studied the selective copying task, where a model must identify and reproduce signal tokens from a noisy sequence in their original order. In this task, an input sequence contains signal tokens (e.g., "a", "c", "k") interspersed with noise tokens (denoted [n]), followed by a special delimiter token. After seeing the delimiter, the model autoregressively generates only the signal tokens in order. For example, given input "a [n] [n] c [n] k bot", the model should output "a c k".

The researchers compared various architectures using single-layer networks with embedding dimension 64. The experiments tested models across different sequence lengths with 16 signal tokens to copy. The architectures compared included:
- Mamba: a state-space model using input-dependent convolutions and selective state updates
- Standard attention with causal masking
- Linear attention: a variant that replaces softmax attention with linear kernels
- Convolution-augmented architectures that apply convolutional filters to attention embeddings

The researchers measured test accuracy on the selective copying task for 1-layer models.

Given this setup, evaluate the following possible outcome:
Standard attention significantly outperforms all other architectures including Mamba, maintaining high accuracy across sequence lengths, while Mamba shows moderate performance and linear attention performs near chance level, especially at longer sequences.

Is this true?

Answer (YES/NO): NO